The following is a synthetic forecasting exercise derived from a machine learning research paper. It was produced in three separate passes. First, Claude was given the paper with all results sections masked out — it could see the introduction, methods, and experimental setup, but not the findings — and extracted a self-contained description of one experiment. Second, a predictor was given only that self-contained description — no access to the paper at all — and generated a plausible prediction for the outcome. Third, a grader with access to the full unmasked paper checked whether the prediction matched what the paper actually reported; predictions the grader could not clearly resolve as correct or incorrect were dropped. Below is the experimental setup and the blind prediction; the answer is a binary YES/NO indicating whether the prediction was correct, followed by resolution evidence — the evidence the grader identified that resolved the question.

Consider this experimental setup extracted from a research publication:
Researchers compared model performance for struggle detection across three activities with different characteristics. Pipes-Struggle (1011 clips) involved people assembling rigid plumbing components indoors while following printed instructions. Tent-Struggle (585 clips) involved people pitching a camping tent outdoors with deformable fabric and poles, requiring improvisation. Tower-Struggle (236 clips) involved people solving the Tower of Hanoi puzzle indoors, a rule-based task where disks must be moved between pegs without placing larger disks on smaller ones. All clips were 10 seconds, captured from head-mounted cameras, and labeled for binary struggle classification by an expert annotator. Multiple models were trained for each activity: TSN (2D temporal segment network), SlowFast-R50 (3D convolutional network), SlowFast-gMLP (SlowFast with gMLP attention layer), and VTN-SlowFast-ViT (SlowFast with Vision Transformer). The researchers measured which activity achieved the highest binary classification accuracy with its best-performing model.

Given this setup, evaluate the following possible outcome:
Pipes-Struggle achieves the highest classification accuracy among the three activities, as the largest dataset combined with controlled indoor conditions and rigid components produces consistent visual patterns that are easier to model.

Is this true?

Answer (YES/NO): NO